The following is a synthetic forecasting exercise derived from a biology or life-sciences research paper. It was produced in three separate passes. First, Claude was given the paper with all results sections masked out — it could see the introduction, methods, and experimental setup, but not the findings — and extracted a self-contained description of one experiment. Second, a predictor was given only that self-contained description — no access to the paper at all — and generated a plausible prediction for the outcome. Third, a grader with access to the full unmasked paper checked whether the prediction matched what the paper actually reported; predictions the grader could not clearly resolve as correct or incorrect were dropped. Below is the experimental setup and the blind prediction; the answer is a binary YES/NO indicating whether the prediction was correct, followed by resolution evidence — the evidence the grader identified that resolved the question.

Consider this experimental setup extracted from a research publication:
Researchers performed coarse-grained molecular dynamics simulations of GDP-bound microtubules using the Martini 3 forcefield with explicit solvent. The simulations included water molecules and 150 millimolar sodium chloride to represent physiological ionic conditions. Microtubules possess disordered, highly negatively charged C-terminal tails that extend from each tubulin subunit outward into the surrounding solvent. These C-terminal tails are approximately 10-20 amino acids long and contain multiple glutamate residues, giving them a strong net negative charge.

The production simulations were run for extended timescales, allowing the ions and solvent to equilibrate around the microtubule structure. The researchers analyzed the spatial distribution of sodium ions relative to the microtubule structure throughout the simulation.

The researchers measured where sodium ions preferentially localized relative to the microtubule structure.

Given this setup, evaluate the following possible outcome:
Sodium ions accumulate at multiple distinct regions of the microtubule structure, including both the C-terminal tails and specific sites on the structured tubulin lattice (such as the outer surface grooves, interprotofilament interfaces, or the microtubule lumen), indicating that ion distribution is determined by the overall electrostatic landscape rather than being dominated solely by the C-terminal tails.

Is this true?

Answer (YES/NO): NO